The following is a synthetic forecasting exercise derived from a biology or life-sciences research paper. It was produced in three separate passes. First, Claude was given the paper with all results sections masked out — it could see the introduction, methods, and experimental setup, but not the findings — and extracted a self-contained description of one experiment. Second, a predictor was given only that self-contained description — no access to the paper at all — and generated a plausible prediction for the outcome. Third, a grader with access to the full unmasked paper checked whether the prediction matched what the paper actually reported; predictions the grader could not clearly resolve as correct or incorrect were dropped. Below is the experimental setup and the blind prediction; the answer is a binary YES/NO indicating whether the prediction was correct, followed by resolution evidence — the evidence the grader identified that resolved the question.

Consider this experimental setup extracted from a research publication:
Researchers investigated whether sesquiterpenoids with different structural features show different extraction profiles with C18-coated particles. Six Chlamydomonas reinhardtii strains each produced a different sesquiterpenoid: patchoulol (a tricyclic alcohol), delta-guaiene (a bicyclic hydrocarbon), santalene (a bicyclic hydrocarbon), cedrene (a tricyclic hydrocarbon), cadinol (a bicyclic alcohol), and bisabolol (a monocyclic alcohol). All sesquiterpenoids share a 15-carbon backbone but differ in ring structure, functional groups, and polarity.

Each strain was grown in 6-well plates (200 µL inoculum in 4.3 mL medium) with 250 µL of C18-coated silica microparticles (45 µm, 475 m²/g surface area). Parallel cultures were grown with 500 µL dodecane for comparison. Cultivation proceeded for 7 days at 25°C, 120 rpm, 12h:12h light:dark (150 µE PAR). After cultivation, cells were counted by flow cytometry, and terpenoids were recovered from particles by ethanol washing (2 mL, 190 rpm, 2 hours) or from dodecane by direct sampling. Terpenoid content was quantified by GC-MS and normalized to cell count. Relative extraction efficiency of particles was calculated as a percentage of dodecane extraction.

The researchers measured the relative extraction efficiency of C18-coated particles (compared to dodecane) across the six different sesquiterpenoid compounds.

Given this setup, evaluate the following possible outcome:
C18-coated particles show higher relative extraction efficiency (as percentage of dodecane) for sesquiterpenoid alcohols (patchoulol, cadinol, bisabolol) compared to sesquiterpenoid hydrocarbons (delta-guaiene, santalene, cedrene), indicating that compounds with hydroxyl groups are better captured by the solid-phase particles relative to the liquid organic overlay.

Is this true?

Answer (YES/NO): NO